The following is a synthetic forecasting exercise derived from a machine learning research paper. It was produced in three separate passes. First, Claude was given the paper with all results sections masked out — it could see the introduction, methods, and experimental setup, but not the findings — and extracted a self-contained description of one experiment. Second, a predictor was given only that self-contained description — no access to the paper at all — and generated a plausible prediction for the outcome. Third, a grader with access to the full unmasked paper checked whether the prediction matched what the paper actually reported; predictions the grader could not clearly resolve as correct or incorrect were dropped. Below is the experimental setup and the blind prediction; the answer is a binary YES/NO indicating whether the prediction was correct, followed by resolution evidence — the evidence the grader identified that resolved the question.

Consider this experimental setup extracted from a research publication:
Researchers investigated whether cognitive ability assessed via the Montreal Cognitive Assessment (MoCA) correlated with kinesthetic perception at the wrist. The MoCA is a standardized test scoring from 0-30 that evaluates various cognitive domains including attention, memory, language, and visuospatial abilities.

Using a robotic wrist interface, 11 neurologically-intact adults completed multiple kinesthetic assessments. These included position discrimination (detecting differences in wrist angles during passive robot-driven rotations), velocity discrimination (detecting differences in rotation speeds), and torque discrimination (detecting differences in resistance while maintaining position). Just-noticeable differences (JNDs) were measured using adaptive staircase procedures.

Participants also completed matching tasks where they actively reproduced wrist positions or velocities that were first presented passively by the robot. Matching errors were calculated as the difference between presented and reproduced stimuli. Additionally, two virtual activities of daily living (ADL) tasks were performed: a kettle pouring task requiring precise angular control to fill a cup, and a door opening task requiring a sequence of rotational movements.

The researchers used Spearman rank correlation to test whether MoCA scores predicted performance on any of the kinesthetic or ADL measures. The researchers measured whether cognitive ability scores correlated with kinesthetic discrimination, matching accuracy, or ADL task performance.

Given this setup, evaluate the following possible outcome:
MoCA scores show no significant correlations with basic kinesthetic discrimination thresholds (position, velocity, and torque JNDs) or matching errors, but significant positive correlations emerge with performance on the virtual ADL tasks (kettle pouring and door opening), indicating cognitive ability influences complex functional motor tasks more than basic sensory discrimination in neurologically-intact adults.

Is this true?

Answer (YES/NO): NO